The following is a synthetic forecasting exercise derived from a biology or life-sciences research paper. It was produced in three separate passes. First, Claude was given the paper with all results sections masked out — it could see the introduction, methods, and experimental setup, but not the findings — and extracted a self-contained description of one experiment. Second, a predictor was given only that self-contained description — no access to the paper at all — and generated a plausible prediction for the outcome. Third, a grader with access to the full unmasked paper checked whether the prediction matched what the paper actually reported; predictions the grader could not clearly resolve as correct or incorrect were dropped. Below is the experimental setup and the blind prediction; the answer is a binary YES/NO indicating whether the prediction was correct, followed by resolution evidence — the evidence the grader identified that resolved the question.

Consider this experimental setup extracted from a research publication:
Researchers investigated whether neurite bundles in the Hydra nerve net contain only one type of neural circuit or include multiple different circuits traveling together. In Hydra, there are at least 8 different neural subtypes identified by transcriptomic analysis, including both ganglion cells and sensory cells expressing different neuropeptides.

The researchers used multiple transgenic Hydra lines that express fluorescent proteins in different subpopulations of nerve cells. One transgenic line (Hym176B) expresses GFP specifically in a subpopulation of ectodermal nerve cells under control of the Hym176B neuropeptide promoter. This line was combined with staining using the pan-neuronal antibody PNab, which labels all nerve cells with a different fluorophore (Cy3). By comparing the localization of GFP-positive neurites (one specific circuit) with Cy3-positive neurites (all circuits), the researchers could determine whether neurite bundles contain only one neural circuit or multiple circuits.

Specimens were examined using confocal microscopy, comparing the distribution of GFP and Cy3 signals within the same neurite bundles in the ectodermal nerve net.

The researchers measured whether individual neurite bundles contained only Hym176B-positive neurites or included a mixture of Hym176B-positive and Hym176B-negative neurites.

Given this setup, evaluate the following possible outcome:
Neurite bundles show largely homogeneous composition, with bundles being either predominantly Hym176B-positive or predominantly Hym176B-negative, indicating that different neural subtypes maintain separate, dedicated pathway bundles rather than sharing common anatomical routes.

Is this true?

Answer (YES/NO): NO